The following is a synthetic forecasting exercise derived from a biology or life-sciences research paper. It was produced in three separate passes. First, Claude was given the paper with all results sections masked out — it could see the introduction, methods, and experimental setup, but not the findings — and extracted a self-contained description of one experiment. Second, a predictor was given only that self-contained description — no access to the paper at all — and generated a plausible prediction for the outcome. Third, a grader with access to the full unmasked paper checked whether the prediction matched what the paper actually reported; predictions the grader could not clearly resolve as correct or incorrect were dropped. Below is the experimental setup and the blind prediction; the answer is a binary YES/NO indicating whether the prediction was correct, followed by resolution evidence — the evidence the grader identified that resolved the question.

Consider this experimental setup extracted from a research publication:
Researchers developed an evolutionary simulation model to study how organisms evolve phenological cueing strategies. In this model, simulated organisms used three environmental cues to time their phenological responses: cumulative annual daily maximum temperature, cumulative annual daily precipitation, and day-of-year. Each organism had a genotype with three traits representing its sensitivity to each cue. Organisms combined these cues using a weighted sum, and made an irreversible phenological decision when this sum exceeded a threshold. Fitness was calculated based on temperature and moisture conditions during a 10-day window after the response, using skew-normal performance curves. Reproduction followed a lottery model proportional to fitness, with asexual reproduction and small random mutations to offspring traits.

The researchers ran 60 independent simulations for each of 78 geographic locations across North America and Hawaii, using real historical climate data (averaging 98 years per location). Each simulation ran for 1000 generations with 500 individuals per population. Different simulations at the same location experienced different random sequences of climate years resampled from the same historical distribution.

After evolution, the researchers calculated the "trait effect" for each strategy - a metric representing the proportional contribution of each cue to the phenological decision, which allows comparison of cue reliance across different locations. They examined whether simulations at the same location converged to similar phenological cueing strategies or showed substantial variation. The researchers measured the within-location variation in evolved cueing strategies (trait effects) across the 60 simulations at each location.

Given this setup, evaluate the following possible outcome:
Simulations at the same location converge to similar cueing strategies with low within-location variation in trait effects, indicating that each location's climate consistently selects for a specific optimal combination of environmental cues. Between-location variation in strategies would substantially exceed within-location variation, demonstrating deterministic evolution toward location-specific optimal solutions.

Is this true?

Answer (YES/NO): NO